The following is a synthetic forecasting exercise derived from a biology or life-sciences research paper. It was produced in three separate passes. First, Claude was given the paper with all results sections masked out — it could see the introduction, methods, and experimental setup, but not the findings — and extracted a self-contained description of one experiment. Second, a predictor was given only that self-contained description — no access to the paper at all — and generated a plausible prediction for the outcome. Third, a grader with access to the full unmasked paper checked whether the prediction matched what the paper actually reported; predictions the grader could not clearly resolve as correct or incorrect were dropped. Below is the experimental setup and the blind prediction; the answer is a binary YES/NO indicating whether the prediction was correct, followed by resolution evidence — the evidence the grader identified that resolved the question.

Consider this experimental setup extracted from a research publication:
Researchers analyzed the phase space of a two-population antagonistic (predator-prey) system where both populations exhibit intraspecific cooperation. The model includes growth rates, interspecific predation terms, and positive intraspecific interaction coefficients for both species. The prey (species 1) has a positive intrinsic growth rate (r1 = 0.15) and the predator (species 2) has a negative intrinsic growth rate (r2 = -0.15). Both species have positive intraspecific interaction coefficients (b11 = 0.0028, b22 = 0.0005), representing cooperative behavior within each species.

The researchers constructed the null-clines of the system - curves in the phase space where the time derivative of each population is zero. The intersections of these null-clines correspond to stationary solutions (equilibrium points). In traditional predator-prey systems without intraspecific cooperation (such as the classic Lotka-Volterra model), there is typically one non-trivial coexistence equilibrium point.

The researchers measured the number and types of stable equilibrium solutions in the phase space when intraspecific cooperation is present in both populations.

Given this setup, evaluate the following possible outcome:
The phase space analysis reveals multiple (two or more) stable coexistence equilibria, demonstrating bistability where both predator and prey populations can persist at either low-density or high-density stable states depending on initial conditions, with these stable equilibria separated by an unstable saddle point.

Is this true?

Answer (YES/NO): YES